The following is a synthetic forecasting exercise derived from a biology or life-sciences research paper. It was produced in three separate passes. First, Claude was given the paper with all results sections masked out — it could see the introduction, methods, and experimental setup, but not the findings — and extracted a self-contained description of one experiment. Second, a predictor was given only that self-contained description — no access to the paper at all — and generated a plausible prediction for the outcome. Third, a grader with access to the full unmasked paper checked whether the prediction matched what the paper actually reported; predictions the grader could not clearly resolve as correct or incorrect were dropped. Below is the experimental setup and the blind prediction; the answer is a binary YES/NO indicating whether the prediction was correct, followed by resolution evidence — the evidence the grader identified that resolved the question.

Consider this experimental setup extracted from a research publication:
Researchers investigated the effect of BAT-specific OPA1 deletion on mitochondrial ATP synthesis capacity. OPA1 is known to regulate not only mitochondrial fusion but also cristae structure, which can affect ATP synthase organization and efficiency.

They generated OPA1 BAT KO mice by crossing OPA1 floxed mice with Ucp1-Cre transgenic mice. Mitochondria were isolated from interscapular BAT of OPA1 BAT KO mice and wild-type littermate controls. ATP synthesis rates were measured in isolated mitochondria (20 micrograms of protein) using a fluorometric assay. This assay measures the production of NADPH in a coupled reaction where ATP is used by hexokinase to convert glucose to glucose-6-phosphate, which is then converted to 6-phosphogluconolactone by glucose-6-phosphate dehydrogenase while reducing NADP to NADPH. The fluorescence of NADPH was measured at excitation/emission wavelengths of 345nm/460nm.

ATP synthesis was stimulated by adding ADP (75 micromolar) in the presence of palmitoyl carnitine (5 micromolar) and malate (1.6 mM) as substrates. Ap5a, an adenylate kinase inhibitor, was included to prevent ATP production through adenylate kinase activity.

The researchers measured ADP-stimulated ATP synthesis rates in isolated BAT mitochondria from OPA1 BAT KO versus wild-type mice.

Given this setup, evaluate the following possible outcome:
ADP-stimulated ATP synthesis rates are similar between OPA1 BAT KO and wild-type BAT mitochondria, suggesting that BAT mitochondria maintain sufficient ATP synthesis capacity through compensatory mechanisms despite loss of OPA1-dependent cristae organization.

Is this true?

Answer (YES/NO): NO